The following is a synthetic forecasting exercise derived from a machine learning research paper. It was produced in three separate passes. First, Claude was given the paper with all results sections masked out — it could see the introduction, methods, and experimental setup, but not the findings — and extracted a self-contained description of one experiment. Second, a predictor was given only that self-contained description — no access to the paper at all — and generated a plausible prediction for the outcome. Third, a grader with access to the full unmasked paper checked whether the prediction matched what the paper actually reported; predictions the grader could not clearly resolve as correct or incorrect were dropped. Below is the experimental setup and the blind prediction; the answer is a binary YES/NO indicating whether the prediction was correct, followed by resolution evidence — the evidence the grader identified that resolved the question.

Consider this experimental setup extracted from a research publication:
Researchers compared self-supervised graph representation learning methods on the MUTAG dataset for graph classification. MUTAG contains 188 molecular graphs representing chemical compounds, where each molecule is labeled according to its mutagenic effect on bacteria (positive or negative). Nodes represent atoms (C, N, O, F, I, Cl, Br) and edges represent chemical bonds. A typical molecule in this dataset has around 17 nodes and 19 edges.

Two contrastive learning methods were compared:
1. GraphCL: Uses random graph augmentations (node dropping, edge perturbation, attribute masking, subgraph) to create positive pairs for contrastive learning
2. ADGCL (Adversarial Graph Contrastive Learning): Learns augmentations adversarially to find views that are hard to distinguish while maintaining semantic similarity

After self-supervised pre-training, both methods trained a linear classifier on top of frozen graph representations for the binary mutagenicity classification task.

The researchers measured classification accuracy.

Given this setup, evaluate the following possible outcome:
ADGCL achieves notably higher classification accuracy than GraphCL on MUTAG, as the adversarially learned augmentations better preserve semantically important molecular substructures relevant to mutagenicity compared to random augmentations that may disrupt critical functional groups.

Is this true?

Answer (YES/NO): YES